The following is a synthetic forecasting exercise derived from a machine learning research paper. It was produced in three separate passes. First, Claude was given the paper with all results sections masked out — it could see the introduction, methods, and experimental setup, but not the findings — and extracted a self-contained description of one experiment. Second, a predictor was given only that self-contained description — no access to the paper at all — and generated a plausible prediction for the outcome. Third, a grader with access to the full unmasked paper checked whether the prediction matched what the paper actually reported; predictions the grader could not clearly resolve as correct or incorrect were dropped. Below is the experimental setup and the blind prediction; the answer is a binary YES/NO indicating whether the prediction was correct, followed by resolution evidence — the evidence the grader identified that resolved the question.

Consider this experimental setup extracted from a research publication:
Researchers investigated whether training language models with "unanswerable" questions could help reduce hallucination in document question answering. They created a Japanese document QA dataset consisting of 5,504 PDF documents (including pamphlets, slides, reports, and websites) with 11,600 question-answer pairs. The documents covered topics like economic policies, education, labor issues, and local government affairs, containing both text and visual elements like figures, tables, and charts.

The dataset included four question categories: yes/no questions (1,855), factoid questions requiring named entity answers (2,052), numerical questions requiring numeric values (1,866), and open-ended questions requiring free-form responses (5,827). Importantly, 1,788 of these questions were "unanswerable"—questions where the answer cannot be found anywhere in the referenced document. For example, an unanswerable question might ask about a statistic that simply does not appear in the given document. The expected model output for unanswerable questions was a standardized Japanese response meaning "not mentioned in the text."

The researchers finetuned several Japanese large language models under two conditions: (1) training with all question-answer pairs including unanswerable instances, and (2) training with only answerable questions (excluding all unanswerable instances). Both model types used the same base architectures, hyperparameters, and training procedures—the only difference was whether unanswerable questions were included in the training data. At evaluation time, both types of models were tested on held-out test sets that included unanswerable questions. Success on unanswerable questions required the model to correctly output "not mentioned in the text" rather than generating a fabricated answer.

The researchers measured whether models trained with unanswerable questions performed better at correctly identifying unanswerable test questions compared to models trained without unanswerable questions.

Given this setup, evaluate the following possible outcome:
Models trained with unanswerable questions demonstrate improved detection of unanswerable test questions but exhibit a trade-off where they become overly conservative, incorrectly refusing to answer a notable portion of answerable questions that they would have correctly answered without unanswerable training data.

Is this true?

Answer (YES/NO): NO